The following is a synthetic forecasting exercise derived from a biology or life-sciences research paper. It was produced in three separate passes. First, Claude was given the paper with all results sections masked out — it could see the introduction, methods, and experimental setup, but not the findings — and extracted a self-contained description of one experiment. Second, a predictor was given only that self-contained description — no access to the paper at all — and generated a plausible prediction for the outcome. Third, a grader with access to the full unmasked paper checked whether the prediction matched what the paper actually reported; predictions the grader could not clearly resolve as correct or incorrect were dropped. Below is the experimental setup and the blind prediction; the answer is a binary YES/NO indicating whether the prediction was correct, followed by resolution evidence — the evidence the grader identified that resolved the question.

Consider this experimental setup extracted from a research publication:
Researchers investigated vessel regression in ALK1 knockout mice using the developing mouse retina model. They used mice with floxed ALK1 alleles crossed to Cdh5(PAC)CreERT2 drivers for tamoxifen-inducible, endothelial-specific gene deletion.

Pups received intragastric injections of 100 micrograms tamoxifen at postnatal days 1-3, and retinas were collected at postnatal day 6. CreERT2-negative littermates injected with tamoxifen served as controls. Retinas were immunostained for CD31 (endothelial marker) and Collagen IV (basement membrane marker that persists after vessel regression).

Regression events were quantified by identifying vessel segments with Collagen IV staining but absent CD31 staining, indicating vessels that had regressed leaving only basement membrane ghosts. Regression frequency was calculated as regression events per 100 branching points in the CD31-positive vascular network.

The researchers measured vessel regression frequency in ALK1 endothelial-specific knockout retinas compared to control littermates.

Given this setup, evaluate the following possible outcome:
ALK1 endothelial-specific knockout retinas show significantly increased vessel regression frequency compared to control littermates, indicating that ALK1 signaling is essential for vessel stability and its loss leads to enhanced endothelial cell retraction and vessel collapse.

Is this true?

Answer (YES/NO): NO